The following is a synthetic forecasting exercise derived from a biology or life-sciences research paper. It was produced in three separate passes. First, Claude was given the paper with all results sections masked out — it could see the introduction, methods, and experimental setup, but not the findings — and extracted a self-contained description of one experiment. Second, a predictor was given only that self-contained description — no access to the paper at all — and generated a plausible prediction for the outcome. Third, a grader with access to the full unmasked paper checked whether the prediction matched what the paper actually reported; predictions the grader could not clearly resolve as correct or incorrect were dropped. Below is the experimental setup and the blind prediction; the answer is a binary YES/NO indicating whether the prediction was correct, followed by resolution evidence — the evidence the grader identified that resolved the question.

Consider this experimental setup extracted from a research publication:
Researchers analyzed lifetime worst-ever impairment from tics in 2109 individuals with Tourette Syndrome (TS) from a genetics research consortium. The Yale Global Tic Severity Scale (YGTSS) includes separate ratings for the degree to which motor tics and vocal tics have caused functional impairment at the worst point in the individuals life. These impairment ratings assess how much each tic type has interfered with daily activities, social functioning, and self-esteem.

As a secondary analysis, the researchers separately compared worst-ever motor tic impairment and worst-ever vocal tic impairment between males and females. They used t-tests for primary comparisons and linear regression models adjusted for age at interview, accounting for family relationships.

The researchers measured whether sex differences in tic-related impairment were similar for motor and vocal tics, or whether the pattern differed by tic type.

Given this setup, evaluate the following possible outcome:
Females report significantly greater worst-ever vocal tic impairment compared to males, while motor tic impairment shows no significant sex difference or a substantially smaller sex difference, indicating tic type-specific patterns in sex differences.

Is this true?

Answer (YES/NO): NO